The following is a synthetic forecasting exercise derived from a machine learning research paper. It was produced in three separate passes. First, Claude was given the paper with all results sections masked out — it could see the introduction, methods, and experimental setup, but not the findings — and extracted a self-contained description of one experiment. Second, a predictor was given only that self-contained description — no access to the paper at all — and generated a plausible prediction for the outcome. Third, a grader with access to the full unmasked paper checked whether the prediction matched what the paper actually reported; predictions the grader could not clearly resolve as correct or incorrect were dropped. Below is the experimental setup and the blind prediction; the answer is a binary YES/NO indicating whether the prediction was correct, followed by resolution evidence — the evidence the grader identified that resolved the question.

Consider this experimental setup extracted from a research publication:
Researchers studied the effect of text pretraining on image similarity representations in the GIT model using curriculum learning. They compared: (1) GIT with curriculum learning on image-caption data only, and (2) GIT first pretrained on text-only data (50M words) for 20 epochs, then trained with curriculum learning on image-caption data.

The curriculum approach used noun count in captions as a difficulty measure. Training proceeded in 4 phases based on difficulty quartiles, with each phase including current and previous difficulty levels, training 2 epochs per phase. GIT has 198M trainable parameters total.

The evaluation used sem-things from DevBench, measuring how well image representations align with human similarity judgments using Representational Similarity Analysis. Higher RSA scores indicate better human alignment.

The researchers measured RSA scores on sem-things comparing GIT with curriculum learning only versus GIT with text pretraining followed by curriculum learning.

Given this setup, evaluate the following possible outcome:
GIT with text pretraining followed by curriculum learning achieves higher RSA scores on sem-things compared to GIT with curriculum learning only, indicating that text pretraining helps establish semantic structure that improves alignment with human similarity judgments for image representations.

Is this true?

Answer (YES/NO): YES